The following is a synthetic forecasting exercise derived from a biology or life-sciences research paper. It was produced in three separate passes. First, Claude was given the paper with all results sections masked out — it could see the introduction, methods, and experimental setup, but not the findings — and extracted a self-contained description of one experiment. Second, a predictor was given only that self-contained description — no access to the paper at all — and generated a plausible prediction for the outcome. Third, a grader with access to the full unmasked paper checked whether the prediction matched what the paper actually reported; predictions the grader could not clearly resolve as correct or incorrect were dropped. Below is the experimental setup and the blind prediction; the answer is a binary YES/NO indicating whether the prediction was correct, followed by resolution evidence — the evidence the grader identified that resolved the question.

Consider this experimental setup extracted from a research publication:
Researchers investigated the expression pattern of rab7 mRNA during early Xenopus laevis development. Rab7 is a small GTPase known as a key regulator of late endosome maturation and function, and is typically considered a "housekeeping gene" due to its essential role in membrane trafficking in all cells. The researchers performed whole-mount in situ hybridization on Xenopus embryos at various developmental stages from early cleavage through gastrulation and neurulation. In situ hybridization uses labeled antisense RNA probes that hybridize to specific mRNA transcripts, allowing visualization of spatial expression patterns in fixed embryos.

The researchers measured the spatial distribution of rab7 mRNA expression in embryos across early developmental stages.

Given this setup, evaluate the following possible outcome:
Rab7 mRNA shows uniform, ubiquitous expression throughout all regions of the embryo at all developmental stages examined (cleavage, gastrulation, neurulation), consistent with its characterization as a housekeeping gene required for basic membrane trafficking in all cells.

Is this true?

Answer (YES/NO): NO